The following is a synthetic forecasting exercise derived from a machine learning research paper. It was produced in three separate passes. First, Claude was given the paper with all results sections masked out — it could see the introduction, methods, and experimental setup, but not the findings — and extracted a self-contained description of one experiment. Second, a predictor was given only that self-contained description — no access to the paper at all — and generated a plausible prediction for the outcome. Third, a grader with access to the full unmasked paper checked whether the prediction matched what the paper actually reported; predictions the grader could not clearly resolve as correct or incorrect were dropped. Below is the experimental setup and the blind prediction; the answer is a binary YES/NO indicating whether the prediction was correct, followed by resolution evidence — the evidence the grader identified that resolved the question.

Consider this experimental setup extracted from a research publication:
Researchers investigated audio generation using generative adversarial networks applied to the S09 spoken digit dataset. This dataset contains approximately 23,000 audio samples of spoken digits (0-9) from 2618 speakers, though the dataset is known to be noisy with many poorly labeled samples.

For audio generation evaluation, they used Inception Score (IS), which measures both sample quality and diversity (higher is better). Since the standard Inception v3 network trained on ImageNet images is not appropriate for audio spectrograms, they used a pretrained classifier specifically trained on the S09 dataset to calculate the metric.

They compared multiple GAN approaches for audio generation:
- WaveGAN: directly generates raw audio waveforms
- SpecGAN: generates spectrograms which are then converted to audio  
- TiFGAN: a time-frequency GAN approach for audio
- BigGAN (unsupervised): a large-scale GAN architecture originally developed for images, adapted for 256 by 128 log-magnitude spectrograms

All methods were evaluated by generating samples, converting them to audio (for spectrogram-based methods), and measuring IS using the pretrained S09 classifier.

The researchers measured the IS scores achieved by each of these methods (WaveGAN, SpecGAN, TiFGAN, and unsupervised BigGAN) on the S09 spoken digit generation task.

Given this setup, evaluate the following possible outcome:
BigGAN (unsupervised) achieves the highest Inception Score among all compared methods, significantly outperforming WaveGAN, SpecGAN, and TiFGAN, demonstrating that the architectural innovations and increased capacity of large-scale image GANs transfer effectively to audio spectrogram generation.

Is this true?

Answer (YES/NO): NO